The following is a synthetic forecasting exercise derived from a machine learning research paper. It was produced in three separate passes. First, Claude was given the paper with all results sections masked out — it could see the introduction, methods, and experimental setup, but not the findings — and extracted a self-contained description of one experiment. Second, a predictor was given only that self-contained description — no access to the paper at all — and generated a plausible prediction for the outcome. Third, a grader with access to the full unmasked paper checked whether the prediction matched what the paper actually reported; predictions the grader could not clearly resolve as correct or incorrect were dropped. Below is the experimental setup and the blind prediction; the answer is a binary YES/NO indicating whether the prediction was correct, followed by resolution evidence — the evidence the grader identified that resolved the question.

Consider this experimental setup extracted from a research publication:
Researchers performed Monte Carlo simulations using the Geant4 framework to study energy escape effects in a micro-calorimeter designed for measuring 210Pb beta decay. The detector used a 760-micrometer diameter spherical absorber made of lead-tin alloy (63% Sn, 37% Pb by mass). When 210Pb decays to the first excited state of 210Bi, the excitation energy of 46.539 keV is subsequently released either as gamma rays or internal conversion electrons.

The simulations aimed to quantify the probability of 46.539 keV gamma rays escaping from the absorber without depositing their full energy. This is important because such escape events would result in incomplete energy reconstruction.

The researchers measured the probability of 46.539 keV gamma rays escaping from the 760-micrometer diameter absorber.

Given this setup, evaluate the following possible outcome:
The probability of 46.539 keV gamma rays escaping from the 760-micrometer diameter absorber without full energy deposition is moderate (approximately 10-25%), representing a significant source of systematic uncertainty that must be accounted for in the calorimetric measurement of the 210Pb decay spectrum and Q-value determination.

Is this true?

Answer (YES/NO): YES